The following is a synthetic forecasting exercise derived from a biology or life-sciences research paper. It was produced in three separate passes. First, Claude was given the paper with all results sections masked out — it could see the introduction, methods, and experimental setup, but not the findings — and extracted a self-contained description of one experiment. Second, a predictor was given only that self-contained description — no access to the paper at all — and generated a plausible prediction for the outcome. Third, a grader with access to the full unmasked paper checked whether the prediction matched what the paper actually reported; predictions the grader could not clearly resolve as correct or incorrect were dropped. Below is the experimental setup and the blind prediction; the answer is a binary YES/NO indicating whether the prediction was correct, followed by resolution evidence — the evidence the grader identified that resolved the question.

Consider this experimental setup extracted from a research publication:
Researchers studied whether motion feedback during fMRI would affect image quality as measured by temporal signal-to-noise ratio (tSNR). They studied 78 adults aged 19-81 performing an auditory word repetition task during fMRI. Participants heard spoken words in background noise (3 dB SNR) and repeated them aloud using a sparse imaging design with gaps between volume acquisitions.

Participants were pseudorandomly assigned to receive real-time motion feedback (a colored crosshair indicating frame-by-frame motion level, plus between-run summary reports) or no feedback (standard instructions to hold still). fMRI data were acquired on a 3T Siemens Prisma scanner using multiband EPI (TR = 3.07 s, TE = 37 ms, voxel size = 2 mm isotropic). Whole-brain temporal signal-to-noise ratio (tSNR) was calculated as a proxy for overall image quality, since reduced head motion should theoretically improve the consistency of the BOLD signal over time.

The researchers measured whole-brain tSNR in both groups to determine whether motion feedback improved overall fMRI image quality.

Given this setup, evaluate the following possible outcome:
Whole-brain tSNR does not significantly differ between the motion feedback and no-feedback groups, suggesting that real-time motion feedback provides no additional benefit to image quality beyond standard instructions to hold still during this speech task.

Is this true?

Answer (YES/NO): NO